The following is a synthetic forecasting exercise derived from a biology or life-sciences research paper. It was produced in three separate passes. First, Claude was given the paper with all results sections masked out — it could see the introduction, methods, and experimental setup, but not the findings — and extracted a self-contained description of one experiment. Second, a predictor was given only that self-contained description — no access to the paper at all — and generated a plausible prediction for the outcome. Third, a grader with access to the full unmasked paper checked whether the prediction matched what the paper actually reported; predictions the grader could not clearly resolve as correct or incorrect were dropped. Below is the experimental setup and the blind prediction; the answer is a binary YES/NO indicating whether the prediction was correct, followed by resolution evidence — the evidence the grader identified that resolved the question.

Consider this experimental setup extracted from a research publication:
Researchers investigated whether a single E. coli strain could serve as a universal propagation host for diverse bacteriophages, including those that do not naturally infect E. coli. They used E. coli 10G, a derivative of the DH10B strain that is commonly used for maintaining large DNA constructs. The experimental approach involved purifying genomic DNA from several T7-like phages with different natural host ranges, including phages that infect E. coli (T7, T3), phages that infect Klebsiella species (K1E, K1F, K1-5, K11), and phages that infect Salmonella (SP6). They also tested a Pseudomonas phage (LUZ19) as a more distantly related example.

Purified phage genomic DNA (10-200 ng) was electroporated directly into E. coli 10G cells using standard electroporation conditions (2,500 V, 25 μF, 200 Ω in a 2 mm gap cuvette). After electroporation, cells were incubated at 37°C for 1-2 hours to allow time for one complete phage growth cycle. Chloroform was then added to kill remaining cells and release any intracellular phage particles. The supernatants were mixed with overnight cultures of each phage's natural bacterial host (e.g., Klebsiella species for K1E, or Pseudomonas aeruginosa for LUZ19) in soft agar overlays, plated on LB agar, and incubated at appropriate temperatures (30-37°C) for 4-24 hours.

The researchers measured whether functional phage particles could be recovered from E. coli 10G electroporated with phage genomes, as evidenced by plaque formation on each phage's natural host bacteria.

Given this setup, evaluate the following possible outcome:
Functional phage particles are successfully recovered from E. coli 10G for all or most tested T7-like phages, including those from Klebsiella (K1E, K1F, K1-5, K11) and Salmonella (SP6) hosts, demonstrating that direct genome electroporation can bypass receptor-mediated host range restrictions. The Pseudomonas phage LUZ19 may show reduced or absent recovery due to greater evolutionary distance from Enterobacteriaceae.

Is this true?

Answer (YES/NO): NO